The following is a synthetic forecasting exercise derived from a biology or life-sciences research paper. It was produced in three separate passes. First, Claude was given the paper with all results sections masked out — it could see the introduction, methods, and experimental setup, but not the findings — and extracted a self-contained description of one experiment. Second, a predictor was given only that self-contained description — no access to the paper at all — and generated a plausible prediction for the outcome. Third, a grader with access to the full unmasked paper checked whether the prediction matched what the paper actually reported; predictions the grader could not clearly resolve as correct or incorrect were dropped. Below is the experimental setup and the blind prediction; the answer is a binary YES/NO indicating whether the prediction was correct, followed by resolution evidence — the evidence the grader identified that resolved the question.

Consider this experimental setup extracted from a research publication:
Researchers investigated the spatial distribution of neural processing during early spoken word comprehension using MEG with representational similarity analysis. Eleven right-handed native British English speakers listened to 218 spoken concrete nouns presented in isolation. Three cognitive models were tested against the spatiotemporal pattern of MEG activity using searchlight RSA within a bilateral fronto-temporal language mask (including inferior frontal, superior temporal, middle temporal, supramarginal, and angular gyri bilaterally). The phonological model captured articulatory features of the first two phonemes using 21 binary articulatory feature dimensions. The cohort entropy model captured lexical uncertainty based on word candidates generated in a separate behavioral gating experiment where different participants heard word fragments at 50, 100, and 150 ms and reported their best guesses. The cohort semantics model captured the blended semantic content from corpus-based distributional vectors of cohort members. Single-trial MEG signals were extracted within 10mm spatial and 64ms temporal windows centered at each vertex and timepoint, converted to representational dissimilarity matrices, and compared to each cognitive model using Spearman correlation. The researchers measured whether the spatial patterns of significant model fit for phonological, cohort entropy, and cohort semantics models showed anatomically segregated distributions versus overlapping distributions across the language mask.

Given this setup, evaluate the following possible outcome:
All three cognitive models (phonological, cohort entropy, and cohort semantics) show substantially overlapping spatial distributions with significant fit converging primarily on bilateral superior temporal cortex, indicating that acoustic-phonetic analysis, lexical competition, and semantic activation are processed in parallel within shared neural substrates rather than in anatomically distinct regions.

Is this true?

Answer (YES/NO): YES